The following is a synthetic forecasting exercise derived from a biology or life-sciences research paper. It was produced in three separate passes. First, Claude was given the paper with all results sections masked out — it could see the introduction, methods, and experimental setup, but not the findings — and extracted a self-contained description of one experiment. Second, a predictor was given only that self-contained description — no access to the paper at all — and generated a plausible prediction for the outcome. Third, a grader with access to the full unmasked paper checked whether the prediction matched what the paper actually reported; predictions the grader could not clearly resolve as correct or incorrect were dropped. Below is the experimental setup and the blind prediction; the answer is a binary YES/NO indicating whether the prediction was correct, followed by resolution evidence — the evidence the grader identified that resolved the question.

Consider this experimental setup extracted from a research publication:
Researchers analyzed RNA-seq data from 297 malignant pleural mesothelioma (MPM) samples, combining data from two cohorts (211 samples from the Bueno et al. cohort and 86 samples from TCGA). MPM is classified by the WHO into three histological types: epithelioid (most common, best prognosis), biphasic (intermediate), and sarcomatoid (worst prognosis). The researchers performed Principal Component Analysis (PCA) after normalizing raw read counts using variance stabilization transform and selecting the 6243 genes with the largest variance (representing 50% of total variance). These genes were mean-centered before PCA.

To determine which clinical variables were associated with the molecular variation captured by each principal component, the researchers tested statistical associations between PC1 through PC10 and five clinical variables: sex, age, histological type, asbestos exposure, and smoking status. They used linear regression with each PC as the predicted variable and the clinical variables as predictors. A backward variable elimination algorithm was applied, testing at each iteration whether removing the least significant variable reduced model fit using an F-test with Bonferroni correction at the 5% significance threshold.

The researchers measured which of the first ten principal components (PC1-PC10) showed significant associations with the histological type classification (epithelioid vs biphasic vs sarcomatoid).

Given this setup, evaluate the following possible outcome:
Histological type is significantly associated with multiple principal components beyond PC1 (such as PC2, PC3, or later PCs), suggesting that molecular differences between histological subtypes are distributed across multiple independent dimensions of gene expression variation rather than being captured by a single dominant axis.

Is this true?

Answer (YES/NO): NO